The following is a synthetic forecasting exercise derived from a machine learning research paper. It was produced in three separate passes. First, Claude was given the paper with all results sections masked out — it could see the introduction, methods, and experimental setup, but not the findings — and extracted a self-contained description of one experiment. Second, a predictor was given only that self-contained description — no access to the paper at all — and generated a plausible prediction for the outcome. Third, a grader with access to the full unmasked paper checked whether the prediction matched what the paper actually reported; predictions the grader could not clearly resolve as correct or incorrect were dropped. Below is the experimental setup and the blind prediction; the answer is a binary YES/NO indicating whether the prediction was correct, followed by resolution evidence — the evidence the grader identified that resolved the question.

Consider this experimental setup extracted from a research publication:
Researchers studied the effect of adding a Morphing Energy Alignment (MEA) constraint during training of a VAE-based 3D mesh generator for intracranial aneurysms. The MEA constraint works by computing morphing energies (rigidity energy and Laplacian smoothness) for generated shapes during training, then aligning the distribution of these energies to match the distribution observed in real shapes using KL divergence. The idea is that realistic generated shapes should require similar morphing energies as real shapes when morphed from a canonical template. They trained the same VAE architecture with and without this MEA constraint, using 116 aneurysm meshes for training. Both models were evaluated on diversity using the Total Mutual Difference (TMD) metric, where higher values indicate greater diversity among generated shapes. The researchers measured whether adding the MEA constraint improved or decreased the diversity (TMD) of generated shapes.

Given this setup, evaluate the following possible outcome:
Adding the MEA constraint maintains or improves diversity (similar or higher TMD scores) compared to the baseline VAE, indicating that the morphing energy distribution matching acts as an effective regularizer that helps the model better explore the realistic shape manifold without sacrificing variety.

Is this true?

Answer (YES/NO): YES